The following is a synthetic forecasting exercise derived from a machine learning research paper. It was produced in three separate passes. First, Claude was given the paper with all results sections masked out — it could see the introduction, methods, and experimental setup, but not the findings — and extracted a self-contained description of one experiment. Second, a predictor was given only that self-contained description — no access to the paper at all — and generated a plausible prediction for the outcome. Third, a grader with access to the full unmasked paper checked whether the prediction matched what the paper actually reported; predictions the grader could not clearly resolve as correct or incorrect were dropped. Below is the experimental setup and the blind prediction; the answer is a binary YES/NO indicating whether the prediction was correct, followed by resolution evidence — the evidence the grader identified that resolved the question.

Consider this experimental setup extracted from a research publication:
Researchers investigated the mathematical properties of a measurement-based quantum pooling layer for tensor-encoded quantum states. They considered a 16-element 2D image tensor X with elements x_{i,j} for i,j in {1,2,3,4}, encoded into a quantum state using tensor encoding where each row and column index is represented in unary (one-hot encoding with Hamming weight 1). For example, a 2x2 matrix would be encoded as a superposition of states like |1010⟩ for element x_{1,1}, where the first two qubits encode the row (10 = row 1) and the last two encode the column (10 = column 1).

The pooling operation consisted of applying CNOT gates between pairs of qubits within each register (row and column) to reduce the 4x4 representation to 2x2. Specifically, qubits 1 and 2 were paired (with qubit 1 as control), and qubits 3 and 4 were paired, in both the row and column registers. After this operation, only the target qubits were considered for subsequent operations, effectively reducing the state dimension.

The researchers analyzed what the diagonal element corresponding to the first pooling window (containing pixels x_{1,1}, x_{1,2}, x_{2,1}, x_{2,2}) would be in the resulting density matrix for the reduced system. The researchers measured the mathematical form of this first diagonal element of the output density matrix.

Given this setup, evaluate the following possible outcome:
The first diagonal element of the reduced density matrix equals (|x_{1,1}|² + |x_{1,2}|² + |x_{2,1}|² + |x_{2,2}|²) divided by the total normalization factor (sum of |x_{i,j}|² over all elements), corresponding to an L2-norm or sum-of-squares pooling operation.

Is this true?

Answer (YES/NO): YES